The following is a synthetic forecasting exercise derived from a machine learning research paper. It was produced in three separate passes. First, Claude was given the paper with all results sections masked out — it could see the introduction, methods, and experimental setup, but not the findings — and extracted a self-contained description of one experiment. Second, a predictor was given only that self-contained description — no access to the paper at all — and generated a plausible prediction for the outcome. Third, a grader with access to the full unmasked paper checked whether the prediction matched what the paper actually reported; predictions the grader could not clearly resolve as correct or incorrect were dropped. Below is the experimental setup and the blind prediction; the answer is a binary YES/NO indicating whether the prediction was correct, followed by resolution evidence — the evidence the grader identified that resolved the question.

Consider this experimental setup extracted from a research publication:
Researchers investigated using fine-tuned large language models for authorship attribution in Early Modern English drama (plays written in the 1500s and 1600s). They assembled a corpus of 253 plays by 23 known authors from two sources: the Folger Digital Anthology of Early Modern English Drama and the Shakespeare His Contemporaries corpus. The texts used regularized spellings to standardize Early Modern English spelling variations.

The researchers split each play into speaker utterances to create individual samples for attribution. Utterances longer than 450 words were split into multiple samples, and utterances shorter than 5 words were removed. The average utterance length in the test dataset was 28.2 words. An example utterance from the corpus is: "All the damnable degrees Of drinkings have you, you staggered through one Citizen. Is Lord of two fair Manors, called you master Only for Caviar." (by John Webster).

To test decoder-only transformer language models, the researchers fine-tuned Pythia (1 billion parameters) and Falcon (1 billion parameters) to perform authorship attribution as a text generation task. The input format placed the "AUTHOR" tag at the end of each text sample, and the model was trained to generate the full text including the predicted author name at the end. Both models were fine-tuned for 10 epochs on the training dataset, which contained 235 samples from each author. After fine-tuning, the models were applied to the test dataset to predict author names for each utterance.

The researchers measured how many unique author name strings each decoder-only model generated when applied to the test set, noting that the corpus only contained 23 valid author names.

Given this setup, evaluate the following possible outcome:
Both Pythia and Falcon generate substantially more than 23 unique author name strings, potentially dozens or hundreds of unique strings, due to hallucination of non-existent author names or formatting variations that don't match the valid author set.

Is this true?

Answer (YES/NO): NO